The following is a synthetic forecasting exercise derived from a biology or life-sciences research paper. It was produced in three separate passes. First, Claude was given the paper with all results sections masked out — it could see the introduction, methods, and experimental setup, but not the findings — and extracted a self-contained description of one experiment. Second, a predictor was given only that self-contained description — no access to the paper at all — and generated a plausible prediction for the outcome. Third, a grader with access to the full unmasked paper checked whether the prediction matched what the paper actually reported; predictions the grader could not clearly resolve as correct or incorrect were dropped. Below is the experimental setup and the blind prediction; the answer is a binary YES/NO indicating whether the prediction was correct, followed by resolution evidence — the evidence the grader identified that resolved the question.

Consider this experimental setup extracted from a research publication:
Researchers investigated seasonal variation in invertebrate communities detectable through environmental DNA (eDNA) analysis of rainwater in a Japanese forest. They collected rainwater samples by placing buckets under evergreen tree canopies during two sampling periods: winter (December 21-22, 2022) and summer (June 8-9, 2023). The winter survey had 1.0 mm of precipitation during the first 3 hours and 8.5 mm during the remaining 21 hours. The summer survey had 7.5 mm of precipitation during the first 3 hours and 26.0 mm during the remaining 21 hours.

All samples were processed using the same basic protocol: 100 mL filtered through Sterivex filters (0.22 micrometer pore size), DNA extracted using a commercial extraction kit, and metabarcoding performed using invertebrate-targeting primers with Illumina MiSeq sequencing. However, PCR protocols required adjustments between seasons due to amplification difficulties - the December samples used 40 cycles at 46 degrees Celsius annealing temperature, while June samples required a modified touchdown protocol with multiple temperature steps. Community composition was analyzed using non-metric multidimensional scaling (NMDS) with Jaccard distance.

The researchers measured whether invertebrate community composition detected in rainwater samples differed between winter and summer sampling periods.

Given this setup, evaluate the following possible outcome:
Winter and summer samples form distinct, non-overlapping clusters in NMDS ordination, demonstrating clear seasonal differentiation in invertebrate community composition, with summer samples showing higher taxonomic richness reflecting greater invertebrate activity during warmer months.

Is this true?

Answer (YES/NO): NO